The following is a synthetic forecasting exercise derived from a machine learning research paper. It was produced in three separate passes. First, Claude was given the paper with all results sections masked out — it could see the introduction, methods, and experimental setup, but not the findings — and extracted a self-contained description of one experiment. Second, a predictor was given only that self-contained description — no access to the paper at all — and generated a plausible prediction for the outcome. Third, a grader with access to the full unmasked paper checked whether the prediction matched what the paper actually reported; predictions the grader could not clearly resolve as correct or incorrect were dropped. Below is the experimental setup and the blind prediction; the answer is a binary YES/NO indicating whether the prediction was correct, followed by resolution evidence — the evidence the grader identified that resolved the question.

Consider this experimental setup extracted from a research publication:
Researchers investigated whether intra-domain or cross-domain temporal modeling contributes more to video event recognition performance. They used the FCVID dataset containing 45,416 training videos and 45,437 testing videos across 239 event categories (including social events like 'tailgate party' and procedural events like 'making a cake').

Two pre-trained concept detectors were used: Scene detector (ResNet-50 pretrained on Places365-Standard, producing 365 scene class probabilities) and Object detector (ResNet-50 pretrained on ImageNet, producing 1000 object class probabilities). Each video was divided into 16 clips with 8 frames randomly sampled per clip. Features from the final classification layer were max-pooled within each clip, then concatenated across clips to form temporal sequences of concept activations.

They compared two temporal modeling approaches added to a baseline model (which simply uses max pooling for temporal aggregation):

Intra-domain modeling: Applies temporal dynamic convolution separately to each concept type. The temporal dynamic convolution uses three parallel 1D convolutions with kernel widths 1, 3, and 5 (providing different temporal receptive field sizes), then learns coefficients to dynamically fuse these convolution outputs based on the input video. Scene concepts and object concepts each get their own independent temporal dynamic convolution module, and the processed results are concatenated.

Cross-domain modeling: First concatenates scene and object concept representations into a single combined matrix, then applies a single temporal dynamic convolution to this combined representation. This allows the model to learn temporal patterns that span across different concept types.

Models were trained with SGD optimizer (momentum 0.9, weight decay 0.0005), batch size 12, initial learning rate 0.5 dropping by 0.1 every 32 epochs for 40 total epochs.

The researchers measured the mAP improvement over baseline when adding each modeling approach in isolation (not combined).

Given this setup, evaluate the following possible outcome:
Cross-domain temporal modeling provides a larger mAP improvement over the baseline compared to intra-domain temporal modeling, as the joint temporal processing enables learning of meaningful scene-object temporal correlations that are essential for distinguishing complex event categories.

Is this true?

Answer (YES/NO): YES